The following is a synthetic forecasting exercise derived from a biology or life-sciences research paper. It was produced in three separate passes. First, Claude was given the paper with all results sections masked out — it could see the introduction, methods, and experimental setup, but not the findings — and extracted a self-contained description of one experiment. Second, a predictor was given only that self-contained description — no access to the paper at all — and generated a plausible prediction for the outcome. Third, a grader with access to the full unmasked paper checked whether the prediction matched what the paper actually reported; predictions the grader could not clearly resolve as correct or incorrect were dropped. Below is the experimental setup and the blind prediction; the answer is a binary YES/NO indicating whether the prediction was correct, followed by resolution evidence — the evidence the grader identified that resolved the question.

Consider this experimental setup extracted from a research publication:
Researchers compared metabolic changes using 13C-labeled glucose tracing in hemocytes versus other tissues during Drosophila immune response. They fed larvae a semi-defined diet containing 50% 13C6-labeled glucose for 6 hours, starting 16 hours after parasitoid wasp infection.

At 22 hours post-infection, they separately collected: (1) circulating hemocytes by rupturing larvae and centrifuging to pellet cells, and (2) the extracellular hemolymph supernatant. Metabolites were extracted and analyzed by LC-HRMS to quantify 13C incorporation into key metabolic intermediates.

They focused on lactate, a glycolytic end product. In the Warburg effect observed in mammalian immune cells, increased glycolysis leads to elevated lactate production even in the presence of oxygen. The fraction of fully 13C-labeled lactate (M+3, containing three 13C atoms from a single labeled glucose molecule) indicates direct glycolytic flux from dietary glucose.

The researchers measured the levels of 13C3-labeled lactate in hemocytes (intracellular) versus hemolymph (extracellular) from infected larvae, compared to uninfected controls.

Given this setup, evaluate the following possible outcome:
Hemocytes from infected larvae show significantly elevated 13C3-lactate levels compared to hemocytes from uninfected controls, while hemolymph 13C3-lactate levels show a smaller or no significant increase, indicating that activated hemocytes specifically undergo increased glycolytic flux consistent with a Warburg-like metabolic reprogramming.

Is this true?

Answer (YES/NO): NO